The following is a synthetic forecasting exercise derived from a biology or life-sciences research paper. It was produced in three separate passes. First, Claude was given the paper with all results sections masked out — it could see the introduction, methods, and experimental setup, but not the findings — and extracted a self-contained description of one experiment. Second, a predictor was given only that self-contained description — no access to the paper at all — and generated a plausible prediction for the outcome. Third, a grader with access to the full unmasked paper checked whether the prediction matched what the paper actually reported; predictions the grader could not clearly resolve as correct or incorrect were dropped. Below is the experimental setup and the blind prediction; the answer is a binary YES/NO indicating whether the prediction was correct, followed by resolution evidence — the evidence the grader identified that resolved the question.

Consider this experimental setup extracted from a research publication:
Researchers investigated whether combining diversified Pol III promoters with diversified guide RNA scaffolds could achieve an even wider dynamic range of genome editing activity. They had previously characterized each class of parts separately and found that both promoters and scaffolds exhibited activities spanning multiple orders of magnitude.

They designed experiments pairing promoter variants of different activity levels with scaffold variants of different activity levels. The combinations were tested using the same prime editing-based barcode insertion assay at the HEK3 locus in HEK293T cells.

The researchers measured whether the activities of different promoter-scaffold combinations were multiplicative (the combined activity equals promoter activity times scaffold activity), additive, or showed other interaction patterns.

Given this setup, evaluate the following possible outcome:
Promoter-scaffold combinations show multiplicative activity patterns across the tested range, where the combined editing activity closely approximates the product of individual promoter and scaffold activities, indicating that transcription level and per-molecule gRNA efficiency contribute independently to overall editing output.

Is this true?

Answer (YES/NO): NO